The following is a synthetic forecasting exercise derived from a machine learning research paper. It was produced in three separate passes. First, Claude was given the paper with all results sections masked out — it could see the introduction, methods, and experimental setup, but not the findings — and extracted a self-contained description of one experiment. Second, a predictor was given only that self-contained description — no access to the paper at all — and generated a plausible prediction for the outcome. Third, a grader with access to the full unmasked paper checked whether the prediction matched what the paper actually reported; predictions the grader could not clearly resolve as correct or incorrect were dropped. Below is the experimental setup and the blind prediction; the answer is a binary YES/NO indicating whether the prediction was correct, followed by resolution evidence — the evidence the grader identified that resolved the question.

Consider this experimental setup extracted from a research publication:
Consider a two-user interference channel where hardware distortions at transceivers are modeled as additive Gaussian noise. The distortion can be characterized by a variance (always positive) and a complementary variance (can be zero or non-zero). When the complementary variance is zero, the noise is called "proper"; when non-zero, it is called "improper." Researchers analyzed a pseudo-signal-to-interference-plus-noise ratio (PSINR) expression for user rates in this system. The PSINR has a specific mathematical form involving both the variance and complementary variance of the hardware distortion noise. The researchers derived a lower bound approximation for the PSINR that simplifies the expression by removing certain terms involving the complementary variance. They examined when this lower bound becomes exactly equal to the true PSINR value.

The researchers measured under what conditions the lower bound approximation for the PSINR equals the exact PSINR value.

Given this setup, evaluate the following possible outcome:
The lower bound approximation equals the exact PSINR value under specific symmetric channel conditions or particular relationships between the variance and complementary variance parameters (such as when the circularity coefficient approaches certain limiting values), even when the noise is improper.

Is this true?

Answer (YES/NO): NO